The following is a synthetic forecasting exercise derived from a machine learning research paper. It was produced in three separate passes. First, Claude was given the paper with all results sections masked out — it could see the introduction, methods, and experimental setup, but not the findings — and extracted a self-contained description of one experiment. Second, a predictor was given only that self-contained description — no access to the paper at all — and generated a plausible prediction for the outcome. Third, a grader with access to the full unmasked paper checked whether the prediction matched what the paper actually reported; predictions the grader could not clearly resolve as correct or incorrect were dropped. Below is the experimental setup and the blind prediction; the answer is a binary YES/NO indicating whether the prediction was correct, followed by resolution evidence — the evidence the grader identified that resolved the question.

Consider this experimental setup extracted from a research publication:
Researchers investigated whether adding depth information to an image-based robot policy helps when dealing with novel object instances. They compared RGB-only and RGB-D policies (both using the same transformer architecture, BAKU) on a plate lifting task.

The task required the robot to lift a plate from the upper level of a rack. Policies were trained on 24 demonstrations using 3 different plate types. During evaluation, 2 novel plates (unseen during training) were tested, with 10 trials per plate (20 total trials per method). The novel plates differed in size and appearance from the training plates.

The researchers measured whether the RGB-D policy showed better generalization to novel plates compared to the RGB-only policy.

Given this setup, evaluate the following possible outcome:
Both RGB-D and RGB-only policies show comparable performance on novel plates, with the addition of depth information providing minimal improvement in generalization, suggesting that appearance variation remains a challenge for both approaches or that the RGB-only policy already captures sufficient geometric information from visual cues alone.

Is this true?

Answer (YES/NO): NO